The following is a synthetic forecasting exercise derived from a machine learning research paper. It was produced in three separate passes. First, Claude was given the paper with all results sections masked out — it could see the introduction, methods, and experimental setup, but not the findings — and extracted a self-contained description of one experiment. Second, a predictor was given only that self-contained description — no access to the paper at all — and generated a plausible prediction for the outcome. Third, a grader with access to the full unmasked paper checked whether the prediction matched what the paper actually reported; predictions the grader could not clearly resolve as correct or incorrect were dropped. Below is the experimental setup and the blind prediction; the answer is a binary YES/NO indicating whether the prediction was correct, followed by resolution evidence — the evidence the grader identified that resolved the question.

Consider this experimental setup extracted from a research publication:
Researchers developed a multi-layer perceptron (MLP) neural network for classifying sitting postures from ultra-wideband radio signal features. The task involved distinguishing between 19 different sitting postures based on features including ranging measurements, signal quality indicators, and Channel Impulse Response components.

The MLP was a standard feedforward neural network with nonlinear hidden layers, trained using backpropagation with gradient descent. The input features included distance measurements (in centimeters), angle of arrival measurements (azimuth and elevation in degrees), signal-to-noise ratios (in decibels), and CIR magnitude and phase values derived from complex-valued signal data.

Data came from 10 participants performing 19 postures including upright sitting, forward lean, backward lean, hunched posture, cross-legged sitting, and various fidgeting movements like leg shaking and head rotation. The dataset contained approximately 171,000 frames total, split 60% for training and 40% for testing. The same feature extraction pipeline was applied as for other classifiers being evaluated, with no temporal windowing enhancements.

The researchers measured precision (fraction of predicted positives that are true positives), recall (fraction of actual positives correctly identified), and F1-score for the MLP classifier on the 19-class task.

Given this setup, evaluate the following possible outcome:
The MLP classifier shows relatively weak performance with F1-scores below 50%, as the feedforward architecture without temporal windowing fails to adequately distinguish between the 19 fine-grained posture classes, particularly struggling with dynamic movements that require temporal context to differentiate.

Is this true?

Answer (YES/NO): YES